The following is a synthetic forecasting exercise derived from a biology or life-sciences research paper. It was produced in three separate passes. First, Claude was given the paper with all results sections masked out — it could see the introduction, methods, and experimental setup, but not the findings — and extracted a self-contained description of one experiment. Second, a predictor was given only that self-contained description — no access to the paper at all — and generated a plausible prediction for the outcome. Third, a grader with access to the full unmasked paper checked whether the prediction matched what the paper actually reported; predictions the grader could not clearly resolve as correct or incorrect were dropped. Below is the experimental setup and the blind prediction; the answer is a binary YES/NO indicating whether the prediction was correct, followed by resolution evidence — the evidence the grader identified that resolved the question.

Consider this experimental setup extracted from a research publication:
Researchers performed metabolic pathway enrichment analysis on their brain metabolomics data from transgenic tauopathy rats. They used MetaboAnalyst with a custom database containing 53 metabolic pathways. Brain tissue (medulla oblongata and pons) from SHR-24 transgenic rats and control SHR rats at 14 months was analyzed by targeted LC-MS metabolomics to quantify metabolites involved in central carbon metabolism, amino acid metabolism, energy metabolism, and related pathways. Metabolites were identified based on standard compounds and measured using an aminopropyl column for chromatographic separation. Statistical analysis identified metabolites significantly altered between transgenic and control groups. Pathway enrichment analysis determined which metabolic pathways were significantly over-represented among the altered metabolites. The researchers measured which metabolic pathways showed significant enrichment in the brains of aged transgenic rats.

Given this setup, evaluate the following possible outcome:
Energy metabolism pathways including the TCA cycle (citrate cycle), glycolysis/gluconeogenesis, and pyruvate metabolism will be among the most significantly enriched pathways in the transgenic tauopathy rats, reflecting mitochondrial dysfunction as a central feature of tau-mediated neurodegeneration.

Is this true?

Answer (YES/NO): NO